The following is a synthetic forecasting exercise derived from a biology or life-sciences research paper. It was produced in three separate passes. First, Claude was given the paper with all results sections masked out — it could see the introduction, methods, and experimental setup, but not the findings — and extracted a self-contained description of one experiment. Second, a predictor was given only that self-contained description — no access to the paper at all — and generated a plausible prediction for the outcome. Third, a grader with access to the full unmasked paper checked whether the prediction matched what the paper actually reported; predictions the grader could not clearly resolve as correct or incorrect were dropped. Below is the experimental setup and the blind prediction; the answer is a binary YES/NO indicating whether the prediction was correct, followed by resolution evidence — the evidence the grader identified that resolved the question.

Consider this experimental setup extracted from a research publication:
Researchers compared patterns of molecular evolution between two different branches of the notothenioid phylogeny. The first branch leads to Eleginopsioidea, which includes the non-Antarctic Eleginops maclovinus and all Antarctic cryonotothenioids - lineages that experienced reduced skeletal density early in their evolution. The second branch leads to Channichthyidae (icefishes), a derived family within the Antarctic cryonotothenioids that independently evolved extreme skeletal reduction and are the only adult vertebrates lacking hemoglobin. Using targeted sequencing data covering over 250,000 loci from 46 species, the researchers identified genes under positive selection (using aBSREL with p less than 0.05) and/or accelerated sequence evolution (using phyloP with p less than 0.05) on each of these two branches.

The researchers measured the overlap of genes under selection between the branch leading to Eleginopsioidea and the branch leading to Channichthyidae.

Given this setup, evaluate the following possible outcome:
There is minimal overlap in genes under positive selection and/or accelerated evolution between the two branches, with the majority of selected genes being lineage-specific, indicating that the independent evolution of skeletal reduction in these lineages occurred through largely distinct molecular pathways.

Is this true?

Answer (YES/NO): NO